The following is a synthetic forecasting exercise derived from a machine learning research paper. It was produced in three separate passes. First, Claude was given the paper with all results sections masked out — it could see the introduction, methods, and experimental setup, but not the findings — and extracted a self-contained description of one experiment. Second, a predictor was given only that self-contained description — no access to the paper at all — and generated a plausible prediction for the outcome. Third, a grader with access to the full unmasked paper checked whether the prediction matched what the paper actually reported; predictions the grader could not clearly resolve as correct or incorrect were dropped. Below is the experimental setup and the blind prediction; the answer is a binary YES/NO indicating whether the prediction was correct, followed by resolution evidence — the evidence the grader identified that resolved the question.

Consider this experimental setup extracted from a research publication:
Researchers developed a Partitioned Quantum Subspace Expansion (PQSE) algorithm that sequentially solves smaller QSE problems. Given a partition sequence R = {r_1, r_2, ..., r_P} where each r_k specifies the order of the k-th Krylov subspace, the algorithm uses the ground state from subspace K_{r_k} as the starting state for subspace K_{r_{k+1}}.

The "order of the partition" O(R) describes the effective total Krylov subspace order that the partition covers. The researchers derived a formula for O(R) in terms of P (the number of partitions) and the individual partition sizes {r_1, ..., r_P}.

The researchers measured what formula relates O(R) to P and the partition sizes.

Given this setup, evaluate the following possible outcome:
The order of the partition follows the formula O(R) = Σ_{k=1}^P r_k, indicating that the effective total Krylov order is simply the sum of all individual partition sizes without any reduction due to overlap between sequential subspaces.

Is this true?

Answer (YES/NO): NO